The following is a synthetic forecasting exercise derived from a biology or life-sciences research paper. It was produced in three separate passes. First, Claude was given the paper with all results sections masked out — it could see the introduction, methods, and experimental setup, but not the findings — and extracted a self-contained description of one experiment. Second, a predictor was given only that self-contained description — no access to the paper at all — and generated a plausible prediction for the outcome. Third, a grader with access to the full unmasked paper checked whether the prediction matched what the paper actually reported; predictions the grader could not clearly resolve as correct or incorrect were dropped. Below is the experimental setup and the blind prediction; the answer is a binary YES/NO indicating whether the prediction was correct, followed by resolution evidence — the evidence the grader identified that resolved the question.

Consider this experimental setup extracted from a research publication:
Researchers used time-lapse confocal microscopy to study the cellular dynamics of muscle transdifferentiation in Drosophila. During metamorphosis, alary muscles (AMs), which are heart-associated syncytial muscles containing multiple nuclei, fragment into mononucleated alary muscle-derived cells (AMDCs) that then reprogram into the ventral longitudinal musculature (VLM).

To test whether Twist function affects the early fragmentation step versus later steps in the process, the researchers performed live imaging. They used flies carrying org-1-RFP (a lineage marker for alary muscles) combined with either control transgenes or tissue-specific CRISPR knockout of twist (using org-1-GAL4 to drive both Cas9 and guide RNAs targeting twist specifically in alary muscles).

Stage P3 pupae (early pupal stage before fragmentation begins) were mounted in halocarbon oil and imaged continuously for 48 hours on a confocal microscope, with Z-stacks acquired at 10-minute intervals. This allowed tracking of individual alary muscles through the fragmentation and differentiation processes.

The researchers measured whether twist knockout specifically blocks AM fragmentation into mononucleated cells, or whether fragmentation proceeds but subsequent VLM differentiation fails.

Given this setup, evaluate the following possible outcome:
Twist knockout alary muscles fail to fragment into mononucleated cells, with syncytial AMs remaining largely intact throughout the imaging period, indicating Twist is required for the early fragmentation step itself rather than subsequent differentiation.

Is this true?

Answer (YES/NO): YES